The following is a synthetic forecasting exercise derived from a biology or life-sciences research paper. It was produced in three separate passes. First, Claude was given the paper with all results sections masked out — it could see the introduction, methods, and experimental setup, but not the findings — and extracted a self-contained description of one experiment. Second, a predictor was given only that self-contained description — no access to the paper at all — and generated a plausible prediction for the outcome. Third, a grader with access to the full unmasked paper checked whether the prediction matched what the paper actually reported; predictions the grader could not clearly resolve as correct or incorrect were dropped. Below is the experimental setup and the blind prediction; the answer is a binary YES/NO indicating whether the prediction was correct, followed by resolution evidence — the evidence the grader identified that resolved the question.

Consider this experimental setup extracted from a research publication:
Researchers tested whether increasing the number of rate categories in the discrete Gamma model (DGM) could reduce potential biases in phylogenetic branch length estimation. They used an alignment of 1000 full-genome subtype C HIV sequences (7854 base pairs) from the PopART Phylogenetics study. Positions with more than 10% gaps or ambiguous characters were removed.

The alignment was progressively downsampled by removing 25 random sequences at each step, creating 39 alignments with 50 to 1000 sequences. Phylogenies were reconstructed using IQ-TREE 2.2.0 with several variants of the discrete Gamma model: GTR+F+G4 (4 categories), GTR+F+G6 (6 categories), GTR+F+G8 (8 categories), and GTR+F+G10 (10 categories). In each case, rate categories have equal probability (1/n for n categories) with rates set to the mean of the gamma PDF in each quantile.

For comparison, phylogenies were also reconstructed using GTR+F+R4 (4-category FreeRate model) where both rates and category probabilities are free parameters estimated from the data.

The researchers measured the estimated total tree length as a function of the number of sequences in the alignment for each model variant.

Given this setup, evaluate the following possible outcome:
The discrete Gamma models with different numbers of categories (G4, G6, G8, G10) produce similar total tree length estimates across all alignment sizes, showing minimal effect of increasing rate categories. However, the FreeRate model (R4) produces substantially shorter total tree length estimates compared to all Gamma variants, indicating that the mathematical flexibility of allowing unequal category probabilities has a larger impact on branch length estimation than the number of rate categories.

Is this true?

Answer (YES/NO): NO